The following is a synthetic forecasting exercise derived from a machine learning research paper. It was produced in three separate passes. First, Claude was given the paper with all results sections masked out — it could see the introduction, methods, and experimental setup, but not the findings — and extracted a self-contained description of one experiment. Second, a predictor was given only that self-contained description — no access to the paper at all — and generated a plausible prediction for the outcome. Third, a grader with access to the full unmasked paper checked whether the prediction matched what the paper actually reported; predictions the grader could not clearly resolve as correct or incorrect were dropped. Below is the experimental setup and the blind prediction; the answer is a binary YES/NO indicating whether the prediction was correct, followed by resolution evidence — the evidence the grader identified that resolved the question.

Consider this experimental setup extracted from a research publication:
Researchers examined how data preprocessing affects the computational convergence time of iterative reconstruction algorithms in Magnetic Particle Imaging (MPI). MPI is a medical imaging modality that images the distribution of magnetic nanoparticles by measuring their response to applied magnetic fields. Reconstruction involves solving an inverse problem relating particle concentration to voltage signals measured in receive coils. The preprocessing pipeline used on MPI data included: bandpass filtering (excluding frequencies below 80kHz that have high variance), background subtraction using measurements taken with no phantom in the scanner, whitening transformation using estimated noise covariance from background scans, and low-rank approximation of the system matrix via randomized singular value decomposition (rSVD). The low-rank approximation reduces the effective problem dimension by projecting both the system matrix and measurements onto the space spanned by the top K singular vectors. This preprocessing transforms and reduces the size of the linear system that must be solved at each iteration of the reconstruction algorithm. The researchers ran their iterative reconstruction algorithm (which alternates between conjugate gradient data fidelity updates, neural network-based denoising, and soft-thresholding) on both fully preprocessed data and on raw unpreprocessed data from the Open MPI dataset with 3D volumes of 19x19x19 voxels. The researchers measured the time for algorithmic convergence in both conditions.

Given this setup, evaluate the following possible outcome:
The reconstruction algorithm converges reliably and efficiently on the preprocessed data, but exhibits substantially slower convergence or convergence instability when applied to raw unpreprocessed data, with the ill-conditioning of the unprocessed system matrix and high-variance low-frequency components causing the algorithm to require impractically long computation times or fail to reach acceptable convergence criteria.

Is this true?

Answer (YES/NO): NO